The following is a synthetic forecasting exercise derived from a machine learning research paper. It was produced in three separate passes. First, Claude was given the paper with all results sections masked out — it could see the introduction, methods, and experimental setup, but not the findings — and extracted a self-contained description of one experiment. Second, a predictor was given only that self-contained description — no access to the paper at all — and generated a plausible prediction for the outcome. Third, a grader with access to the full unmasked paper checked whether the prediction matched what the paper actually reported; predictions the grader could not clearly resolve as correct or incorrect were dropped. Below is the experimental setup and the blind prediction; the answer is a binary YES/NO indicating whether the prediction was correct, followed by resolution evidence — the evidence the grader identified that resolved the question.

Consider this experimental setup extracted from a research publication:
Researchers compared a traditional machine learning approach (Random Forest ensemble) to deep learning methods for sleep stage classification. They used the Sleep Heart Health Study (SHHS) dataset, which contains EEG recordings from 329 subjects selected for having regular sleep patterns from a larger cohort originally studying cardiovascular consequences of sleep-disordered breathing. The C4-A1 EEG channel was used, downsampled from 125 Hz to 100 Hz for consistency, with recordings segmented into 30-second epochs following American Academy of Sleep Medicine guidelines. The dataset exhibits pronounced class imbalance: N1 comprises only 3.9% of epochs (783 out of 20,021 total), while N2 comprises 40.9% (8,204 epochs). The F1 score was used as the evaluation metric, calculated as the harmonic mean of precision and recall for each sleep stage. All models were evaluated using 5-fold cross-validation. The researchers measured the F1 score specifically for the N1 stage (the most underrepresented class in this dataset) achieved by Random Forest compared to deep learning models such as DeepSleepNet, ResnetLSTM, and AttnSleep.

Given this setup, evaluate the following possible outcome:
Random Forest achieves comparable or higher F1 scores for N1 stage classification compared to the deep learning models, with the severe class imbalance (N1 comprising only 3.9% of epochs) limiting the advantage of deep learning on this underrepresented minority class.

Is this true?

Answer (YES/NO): NO